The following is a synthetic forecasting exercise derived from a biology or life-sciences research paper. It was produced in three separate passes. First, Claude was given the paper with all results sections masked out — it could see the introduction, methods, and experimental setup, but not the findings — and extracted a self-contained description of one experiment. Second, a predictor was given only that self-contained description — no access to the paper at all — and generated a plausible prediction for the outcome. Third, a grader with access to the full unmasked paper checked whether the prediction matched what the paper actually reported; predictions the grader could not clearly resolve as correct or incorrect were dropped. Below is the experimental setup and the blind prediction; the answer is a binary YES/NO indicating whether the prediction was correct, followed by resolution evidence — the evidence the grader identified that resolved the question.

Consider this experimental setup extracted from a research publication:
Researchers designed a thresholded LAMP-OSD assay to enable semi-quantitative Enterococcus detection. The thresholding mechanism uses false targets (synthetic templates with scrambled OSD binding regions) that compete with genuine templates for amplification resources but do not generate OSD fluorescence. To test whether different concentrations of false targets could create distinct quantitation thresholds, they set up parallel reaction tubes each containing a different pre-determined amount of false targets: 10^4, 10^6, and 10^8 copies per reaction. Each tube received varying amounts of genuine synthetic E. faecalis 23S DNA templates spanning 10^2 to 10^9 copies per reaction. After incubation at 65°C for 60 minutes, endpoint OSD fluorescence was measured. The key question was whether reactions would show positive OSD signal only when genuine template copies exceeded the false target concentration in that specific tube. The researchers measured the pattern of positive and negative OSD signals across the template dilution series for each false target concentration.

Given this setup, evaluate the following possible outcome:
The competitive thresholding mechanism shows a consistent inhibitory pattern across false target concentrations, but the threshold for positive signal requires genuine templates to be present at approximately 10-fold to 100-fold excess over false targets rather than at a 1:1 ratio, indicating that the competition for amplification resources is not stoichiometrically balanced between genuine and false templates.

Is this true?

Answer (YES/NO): NO